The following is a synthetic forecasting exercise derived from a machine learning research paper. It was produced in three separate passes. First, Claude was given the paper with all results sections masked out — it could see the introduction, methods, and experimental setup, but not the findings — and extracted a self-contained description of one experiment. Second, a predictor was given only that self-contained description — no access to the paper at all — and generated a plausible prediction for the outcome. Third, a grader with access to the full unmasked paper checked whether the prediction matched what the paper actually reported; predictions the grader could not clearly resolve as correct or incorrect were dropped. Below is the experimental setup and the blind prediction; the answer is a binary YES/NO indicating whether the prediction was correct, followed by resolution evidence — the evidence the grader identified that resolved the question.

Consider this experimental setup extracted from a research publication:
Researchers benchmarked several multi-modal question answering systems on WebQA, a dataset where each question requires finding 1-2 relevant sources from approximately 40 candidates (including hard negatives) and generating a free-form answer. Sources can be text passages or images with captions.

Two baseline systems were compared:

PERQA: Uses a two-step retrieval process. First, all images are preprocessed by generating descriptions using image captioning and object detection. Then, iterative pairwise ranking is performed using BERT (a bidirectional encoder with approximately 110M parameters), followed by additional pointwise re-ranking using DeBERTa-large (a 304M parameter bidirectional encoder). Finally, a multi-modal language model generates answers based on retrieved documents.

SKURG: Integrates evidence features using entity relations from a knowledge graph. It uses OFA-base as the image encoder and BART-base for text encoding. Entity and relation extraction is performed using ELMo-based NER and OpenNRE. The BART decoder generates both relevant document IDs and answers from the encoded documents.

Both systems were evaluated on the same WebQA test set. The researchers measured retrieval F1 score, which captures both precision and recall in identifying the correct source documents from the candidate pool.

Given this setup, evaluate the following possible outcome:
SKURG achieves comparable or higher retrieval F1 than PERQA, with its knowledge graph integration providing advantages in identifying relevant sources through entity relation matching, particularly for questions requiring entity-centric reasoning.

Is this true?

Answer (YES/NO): NO